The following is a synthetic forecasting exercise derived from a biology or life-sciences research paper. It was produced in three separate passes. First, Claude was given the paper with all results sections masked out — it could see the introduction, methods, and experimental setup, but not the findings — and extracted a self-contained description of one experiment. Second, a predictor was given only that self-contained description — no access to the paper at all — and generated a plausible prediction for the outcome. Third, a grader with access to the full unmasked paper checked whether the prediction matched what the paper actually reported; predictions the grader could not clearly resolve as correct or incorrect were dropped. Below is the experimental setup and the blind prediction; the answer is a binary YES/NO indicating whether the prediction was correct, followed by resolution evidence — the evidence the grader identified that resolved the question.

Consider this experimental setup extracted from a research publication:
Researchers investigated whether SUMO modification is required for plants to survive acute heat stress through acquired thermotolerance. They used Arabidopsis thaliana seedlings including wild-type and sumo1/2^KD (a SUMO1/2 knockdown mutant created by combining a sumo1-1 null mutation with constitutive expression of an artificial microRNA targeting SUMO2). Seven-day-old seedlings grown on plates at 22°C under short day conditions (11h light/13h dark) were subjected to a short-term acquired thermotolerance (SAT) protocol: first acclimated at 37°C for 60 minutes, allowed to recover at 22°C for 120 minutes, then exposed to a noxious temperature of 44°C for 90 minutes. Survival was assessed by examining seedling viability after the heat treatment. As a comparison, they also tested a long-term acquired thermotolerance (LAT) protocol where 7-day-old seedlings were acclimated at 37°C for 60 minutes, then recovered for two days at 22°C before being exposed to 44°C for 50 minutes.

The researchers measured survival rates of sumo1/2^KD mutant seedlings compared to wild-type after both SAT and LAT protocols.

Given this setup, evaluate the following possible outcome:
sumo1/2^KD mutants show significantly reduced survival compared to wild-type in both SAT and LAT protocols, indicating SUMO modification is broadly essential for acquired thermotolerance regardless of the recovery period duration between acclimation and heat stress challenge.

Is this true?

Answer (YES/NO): NO